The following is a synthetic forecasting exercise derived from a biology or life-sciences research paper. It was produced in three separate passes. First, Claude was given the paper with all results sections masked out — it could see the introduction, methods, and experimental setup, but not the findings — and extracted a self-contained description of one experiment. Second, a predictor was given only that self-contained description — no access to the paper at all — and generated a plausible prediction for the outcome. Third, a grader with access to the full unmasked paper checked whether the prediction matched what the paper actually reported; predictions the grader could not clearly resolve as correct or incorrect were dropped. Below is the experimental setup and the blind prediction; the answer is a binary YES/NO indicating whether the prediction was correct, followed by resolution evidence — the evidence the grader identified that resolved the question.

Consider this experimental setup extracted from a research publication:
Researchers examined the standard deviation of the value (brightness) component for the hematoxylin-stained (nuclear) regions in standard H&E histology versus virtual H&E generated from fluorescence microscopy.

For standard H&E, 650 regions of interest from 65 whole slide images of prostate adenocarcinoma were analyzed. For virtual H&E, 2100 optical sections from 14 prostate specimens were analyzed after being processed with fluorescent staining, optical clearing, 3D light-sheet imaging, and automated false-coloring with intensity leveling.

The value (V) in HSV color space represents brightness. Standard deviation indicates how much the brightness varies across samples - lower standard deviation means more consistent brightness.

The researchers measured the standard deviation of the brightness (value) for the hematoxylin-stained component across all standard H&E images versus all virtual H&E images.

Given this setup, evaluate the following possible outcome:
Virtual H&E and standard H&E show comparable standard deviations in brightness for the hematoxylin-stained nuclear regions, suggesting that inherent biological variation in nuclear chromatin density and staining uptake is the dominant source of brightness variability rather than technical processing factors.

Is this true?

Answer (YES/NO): NO